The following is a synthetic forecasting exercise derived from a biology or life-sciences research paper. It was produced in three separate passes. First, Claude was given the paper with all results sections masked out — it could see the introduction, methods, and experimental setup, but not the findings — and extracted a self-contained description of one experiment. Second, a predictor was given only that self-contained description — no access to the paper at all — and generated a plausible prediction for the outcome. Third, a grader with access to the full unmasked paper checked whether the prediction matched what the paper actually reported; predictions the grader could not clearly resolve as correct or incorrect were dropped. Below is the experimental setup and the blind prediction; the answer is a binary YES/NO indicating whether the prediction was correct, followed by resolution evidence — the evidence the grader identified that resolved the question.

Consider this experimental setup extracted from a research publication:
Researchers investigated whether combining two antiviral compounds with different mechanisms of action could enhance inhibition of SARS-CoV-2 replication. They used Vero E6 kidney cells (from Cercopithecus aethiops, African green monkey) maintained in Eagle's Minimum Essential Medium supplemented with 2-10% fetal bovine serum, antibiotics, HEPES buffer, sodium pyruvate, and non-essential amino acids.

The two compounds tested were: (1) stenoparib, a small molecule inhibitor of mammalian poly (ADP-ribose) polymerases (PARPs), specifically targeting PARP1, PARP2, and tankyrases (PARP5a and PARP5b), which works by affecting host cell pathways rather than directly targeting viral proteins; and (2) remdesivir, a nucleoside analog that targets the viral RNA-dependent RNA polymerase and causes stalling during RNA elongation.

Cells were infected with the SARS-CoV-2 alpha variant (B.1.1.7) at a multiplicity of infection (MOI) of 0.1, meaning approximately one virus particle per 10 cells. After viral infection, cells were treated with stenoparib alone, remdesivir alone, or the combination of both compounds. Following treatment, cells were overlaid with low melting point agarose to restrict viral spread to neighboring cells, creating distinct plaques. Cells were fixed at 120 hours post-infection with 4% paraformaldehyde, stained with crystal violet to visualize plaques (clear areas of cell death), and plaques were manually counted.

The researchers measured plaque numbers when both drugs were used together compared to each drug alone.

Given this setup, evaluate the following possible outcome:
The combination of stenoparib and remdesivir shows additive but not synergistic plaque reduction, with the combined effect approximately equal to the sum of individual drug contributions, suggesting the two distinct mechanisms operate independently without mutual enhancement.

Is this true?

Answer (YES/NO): NO